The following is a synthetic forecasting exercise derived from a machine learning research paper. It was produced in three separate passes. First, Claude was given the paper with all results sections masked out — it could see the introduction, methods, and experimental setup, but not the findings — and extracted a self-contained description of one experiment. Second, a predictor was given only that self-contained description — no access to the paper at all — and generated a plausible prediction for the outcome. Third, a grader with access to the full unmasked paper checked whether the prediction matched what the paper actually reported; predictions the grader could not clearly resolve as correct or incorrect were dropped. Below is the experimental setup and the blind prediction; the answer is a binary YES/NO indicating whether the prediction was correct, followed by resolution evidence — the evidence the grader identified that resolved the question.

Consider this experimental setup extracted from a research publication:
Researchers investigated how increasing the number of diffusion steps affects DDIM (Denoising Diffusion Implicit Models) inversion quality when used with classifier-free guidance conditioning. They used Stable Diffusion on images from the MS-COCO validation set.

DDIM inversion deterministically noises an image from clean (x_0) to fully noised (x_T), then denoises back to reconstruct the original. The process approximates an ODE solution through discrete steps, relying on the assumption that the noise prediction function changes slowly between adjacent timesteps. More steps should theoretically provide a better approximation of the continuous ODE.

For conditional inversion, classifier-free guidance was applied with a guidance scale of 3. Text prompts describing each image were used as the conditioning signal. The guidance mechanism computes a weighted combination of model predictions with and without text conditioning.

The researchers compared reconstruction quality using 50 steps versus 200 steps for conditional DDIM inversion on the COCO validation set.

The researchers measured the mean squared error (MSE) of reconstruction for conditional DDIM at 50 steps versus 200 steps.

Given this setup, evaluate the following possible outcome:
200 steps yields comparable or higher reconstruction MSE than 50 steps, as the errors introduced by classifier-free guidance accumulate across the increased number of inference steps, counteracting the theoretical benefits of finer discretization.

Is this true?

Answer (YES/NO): YES